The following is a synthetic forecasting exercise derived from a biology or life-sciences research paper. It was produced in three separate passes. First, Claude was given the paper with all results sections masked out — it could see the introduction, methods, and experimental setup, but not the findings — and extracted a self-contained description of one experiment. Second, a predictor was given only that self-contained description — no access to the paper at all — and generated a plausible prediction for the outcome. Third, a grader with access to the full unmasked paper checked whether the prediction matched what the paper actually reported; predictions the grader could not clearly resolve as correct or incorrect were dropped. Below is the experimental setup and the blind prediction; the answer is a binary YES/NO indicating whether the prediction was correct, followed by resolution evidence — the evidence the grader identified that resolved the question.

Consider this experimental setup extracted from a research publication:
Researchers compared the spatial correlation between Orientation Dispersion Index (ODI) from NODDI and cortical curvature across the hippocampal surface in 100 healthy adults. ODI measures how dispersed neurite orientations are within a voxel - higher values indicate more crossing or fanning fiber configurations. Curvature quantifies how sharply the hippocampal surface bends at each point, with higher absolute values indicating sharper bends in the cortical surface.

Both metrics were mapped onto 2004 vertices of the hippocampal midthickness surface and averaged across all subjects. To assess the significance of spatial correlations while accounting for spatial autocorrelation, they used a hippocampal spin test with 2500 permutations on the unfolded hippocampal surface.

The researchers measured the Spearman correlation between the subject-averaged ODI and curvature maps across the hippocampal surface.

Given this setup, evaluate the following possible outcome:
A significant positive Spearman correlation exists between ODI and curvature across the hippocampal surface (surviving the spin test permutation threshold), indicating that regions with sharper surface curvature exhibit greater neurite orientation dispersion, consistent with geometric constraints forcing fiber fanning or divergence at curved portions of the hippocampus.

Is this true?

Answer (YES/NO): NO